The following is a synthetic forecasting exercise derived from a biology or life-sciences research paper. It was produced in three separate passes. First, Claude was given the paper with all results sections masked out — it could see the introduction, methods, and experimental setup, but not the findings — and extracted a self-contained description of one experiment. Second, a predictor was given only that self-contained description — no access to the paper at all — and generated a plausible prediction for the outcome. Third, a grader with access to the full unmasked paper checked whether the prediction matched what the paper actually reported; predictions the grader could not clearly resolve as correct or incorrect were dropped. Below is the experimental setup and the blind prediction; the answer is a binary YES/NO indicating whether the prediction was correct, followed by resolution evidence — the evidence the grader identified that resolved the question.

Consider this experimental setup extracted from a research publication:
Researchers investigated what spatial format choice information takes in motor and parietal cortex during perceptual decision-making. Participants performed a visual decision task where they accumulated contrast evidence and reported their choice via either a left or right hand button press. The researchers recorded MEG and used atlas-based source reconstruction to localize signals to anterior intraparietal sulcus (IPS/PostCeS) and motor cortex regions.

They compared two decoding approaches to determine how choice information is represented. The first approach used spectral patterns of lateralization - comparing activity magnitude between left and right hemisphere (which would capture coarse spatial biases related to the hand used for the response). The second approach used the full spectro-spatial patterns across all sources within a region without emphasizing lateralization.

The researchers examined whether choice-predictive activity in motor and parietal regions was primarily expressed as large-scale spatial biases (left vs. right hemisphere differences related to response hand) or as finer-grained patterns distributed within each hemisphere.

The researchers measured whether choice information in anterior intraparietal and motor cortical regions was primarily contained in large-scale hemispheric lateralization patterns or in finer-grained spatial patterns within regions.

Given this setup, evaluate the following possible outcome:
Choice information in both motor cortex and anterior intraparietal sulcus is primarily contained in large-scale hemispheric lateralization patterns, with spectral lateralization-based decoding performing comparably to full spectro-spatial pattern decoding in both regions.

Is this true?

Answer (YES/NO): YES